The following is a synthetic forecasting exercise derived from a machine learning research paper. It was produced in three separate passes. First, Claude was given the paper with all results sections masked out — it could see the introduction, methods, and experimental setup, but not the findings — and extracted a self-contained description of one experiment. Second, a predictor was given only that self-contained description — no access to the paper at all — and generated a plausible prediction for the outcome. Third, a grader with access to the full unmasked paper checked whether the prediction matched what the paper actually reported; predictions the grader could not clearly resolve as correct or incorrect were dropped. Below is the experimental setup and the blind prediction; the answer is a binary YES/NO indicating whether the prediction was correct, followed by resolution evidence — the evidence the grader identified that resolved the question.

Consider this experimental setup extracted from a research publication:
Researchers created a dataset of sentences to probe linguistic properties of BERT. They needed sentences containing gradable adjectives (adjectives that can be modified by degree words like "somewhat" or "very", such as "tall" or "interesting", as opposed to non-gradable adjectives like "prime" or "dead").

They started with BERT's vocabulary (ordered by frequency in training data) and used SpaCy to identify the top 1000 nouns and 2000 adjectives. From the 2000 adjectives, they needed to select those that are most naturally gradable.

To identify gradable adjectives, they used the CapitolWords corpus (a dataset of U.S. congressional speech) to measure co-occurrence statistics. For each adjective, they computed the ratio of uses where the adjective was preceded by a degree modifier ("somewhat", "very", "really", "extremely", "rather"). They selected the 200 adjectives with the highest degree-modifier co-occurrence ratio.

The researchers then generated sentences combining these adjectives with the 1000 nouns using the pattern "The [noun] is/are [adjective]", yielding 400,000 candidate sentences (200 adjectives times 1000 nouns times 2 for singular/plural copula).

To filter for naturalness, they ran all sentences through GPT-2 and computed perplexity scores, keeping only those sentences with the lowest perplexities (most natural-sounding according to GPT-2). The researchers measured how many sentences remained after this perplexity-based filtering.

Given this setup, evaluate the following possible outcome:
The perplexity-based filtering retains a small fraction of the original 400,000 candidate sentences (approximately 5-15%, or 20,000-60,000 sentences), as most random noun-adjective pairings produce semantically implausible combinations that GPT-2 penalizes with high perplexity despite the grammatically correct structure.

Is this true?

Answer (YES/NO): NO